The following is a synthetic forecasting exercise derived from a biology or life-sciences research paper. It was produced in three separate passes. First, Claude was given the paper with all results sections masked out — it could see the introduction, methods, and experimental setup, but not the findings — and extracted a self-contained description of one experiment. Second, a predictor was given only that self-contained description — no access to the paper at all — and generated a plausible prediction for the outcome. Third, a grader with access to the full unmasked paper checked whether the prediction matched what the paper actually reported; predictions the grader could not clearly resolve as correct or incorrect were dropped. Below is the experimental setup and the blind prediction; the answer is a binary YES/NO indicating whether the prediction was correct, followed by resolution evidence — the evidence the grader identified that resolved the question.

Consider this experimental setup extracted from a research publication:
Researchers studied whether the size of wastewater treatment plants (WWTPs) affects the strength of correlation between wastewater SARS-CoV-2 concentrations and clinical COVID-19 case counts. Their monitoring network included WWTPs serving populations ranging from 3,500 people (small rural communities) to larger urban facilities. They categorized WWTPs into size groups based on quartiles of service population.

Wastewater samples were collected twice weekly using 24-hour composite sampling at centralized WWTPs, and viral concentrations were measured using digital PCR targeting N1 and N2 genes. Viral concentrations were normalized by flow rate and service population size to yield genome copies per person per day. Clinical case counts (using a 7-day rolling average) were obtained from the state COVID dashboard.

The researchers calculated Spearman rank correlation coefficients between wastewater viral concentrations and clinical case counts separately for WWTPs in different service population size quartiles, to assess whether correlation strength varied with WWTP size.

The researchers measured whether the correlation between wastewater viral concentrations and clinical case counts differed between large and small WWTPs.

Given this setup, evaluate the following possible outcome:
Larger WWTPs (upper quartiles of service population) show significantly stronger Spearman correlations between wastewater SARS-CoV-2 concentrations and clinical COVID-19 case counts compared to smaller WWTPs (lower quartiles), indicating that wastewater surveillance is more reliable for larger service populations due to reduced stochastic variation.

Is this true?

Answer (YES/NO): NO